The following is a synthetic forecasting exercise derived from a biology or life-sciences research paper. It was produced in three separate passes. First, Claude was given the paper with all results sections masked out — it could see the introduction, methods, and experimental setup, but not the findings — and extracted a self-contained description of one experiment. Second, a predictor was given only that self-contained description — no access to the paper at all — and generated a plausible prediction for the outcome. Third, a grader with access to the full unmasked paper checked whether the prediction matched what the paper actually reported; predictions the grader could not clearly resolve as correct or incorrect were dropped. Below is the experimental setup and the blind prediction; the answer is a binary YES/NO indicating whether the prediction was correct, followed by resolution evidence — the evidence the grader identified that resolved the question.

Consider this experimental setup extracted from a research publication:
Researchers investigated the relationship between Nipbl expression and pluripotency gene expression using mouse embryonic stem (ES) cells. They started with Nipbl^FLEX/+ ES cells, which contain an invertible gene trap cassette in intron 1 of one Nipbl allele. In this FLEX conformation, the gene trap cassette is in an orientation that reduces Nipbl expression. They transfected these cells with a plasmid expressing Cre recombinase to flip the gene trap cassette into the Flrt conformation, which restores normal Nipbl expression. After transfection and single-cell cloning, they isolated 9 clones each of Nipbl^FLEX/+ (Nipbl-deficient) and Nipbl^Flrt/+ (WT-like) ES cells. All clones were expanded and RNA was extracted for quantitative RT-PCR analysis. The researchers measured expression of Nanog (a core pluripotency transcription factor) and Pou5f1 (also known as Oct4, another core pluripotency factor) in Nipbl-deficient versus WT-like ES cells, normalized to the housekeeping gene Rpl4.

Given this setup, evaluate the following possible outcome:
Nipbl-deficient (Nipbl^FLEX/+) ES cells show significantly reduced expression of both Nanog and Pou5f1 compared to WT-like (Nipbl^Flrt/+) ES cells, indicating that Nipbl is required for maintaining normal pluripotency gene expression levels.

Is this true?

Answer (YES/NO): NO